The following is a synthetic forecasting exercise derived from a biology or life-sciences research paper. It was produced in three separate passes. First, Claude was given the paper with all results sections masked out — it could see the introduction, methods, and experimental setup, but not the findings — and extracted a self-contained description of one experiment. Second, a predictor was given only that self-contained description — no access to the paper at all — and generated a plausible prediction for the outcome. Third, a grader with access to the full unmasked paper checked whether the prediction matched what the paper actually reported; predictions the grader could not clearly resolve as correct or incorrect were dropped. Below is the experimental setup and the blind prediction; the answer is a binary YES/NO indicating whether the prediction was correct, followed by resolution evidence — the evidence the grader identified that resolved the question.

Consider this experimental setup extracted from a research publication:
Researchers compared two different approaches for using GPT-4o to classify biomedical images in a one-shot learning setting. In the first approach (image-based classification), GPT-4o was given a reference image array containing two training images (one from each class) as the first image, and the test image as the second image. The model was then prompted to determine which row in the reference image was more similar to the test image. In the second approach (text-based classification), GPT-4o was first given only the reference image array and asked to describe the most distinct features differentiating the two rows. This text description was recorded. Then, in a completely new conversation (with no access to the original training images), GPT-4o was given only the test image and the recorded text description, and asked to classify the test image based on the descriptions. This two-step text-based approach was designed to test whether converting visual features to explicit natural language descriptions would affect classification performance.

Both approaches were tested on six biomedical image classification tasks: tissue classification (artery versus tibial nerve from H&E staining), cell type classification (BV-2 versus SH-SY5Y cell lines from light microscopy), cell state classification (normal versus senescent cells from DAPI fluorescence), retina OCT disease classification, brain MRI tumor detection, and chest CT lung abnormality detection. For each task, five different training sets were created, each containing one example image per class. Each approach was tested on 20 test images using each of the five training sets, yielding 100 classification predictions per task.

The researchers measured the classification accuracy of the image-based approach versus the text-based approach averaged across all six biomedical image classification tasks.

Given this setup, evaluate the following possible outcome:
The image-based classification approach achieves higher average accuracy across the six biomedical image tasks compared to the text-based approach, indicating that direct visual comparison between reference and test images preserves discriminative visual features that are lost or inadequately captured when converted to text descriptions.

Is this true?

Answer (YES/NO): YES